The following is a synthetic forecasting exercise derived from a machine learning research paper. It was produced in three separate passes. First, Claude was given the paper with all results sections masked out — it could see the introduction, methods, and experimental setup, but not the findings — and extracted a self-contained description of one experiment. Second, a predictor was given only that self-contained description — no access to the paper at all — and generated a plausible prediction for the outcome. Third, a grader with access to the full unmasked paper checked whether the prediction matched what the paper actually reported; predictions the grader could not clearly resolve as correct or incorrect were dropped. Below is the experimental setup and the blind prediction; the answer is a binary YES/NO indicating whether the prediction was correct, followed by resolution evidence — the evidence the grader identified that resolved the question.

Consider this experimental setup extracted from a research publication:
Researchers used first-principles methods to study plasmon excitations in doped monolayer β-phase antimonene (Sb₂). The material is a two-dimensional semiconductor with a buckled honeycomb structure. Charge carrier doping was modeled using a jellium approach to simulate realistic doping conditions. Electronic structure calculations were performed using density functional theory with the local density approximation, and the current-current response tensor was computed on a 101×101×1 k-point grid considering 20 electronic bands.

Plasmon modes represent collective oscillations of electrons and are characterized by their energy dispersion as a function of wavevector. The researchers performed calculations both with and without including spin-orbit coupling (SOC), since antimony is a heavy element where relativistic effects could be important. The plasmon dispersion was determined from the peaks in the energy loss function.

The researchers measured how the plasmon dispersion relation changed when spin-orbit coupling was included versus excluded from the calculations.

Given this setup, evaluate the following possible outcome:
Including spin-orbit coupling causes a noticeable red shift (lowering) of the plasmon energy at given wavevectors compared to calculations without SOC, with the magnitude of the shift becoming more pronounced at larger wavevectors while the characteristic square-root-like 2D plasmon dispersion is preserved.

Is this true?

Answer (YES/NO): NO